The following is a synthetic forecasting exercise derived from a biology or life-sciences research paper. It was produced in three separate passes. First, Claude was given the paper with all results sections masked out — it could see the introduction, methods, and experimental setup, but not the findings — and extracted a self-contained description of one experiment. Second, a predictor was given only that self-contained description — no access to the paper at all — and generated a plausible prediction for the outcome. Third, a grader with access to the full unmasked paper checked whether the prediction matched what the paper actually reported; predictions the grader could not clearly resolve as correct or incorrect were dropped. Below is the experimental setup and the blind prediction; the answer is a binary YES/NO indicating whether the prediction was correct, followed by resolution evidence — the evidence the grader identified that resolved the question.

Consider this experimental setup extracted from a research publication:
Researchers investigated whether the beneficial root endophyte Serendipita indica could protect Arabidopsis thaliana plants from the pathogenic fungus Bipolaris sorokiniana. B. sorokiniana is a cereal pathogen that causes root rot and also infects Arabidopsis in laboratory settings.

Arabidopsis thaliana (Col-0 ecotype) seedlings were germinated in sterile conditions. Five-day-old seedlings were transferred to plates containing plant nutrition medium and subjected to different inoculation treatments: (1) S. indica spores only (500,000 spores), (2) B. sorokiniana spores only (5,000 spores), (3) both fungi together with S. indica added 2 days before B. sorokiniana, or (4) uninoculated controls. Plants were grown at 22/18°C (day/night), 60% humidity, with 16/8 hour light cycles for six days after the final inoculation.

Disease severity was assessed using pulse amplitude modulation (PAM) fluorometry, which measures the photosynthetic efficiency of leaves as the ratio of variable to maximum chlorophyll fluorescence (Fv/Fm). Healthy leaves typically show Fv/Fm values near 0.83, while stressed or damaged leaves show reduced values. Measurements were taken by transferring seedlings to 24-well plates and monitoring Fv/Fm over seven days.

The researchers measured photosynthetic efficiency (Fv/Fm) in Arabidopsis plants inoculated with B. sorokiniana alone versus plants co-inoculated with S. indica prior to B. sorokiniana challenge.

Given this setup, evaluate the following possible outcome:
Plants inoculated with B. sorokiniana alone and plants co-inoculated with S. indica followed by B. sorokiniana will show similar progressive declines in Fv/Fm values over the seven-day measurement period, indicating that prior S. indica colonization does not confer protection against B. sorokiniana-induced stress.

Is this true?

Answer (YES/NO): NO